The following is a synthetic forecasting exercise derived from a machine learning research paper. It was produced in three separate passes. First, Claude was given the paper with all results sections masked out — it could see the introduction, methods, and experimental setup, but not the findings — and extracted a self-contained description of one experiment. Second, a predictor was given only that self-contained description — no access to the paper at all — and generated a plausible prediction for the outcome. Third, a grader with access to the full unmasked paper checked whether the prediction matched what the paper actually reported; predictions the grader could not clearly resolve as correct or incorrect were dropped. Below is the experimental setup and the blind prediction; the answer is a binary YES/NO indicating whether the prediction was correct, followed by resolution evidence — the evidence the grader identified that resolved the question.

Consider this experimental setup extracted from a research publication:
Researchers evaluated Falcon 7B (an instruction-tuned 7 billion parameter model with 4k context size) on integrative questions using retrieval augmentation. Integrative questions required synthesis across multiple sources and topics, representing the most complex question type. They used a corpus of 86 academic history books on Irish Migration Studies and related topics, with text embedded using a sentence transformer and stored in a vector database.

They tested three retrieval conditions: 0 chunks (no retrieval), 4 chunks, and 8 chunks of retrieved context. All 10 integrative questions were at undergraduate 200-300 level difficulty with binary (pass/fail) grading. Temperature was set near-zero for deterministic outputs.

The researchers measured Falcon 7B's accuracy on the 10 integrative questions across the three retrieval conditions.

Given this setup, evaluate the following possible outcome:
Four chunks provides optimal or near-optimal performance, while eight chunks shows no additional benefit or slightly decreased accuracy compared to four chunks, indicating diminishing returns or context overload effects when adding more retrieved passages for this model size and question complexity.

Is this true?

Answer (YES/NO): NO